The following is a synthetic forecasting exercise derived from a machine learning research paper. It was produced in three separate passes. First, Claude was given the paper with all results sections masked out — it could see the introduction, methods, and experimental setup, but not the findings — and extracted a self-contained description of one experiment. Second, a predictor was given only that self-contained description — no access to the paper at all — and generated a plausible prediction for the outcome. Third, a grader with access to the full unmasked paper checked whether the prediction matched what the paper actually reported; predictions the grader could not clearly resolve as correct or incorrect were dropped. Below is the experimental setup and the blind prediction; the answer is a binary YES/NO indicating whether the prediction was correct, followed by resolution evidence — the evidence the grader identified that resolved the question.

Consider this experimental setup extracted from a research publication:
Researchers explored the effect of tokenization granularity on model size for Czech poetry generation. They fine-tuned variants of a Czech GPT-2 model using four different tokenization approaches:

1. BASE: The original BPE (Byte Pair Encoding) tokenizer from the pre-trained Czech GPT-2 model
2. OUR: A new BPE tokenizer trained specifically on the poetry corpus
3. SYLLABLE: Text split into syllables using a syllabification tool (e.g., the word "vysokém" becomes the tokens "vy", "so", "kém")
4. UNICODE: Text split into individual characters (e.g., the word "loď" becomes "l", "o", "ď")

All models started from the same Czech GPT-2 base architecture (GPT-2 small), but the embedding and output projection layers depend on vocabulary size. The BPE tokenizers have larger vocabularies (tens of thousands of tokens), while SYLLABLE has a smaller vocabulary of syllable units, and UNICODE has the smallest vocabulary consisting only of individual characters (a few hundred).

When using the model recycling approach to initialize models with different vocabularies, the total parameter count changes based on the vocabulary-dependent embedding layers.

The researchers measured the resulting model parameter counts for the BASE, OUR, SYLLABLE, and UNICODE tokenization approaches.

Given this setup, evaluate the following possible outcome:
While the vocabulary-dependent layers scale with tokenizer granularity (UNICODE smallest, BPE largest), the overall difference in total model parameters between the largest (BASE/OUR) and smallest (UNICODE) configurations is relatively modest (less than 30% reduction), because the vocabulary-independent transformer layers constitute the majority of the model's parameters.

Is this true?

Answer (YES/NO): NO